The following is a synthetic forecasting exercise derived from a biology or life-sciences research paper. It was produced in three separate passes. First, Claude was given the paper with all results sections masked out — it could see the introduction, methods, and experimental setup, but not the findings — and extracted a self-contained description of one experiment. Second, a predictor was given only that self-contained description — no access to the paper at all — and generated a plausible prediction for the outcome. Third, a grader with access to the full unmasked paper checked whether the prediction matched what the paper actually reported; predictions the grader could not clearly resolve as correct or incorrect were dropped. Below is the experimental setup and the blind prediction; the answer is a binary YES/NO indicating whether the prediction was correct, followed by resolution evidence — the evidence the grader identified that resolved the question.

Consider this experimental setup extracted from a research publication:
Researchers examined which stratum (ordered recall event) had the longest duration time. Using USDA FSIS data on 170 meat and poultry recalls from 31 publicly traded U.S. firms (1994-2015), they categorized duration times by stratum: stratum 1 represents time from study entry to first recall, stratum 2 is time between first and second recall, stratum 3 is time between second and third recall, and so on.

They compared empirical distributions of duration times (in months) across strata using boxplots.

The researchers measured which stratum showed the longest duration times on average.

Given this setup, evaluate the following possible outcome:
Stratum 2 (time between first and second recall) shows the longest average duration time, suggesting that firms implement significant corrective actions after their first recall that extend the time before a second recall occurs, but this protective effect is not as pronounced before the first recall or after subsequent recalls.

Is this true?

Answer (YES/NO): NO